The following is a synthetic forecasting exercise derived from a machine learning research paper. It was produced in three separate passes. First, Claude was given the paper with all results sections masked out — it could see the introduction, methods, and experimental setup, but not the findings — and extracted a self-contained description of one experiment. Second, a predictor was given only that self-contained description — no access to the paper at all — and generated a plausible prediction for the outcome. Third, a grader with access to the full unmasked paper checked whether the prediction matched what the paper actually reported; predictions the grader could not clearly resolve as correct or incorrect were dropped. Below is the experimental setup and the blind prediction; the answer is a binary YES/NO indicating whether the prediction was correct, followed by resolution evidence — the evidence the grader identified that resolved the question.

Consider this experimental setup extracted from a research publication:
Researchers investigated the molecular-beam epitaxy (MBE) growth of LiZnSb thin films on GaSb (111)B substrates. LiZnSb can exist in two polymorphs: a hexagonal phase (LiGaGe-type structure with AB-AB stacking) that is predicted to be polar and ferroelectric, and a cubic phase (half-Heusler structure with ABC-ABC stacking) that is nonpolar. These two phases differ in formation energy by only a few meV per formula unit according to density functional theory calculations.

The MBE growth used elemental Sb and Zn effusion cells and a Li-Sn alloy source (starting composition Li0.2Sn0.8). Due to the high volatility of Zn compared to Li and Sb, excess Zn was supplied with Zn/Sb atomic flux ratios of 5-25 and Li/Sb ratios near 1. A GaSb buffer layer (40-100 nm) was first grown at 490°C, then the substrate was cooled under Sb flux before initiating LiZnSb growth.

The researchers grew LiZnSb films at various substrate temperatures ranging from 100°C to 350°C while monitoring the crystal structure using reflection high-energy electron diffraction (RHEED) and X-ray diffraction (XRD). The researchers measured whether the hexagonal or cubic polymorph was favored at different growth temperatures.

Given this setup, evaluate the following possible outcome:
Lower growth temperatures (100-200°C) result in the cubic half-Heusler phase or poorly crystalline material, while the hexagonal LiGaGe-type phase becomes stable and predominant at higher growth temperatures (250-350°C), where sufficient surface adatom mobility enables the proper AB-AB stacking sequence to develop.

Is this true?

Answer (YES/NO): NO